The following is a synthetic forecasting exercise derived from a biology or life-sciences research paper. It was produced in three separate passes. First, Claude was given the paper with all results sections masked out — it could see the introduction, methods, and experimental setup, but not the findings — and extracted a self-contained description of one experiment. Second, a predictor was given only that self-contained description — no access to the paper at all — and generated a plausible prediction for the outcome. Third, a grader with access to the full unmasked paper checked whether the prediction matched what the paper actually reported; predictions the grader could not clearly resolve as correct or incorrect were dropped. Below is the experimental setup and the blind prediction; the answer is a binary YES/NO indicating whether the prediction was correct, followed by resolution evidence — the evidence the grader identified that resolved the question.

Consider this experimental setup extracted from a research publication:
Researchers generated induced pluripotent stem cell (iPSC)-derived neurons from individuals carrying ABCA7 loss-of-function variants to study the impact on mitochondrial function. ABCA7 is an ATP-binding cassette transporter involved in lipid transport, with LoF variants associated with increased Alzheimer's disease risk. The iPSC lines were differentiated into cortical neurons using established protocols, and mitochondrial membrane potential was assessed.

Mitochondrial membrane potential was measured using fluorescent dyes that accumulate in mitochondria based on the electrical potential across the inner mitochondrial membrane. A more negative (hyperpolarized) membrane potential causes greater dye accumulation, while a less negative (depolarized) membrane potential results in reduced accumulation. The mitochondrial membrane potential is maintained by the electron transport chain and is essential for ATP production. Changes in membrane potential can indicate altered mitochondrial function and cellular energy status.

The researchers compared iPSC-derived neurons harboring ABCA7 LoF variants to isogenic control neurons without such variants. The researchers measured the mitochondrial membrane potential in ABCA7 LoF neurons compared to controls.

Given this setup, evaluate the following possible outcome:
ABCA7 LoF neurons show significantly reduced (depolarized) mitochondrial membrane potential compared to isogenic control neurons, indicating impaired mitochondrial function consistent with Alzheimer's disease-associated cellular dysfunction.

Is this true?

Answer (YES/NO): NO